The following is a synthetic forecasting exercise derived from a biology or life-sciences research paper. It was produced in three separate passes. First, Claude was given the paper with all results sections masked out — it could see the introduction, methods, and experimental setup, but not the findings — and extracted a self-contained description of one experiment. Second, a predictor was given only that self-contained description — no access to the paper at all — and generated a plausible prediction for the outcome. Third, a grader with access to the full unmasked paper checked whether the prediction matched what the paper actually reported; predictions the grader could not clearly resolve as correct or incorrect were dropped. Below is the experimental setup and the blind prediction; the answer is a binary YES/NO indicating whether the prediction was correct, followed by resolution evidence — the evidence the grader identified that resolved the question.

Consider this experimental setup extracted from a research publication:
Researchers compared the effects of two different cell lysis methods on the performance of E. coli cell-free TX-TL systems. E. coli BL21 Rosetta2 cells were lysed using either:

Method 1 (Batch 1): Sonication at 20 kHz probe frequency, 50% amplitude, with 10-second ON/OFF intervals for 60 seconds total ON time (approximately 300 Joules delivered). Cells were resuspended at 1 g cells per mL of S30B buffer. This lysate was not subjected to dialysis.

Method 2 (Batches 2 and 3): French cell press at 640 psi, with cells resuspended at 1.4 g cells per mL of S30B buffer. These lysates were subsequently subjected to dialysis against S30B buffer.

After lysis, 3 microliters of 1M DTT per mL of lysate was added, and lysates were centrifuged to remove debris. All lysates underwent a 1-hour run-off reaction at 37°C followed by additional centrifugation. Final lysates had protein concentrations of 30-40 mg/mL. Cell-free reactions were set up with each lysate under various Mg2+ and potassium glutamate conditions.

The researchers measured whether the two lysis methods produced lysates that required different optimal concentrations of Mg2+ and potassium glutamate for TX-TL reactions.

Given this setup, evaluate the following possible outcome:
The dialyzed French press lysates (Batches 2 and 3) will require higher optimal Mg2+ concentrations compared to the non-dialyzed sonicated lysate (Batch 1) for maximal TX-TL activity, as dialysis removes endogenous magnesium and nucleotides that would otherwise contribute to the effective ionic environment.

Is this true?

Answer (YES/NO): YES